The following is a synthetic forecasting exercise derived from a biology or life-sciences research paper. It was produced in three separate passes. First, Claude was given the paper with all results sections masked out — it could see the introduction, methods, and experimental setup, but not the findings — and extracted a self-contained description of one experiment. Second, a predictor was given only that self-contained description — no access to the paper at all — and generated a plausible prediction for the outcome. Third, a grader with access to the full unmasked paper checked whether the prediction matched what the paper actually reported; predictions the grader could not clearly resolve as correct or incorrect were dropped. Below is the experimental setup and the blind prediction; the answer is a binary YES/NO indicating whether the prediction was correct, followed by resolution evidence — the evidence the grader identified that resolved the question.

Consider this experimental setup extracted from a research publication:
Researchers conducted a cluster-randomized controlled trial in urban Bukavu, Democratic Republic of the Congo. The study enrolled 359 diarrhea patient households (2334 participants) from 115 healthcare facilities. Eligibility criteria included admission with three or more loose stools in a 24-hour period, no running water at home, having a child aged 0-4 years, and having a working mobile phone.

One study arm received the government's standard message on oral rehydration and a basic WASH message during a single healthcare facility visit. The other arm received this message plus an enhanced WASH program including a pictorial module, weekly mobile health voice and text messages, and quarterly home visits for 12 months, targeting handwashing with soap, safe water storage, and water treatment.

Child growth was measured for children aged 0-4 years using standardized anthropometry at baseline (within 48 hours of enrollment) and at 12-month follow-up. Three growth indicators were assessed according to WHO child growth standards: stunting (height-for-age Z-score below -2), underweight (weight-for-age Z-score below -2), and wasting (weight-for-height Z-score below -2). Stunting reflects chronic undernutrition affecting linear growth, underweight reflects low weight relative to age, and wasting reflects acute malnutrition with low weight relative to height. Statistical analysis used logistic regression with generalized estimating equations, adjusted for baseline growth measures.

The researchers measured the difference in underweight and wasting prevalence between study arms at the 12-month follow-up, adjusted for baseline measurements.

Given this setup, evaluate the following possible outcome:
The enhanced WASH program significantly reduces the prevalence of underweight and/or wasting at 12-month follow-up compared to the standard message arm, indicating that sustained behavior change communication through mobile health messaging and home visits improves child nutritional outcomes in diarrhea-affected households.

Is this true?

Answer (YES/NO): NO